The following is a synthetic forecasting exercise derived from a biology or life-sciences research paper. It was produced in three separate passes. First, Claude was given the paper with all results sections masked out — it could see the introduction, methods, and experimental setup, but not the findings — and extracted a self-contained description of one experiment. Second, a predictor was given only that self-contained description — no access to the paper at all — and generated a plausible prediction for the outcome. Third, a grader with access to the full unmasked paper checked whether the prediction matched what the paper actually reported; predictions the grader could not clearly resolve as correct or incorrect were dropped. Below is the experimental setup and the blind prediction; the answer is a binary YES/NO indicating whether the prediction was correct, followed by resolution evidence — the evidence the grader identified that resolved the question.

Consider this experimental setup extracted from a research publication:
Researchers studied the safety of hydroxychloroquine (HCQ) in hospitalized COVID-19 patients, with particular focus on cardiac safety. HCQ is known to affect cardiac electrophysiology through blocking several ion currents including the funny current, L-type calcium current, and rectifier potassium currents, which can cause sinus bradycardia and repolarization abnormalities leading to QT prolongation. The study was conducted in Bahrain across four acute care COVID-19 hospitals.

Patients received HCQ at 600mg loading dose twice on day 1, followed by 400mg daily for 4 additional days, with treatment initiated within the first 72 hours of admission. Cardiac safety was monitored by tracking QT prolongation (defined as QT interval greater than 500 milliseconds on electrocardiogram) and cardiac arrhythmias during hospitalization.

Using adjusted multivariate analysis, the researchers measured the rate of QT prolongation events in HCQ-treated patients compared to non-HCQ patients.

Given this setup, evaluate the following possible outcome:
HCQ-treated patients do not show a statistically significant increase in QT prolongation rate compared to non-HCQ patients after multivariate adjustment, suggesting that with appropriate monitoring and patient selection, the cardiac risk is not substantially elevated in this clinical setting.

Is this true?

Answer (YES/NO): YES